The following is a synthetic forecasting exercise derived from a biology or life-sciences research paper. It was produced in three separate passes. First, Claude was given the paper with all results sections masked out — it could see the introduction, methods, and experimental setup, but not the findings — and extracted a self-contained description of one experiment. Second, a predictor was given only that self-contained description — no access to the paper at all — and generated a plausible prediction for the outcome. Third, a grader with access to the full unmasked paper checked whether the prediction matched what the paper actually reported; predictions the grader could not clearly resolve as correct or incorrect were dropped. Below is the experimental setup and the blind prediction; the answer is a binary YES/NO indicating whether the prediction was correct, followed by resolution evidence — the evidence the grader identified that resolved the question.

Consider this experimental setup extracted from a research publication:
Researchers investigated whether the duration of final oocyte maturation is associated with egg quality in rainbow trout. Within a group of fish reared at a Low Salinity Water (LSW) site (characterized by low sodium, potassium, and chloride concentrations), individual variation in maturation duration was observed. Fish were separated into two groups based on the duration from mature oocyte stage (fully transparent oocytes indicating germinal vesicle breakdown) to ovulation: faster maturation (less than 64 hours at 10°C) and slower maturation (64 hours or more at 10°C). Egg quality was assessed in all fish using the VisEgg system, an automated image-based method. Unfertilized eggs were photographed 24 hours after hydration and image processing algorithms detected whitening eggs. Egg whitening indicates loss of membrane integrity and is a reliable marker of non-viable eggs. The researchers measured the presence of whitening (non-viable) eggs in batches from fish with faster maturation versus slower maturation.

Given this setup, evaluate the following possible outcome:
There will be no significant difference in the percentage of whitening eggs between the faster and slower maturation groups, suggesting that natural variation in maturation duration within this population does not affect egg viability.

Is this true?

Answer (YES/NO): NO